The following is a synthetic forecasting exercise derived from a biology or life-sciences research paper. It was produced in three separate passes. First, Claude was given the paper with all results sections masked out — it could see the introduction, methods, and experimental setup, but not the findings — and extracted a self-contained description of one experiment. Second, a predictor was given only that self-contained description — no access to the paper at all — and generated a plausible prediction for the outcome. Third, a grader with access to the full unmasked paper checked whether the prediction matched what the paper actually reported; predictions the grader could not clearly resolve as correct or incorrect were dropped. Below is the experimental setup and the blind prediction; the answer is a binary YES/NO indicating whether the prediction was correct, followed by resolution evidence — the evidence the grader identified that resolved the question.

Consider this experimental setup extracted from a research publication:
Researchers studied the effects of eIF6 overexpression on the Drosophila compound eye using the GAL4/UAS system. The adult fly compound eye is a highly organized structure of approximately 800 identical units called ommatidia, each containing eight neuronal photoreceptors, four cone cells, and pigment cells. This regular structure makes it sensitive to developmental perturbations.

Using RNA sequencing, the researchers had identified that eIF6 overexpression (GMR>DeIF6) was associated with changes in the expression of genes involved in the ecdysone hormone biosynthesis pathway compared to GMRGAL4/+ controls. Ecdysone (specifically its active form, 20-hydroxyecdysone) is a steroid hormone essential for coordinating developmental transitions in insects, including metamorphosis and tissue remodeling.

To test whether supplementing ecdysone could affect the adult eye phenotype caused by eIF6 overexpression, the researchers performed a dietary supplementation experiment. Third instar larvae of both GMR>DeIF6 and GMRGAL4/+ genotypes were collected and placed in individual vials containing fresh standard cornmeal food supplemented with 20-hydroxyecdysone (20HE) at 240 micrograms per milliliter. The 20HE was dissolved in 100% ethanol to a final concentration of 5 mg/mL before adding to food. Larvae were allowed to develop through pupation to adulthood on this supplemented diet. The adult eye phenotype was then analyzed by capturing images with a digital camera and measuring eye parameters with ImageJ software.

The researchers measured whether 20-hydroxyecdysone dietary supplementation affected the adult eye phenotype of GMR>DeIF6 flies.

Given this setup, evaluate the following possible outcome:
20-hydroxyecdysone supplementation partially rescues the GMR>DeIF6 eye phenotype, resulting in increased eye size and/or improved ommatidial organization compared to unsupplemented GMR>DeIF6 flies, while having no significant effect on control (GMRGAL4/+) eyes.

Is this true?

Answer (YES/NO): YES